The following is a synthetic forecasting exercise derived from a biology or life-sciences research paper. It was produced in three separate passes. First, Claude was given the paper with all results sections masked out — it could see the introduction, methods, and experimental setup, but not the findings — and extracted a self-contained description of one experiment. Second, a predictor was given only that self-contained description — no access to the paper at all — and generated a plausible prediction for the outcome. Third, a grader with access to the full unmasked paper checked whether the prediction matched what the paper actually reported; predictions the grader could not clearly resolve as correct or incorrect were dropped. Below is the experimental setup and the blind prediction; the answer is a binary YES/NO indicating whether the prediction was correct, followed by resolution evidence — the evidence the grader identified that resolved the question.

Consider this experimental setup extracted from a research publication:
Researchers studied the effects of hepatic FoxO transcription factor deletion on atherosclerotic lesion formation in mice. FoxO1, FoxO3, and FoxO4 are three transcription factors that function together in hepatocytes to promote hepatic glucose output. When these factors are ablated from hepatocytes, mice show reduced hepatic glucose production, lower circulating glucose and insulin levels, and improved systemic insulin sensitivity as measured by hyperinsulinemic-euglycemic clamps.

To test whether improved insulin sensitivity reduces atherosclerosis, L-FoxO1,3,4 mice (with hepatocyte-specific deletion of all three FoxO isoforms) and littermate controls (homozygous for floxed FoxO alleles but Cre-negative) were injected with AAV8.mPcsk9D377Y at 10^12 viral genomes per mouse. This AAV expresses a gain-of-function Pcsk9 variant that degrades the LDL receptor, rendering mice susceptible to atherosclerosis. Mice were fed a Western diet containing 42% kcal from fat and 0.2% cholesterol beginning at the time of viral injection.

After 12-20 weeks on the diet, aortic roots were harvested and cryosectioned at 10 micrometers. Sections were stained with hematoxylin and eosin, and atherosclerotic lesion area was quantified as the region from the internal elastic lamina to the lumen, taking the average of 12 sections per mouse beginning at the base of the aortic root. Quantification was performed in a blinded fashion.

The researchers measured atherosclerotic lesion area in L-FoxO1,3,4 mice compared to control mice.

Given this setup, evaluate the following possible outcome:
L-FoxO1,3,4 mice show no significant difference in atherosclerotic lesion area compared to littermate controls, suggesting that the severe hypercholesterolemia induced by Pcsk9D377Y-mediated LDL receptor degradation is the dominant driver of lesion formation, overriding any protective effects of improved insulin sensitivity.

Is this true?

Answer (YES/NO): NO